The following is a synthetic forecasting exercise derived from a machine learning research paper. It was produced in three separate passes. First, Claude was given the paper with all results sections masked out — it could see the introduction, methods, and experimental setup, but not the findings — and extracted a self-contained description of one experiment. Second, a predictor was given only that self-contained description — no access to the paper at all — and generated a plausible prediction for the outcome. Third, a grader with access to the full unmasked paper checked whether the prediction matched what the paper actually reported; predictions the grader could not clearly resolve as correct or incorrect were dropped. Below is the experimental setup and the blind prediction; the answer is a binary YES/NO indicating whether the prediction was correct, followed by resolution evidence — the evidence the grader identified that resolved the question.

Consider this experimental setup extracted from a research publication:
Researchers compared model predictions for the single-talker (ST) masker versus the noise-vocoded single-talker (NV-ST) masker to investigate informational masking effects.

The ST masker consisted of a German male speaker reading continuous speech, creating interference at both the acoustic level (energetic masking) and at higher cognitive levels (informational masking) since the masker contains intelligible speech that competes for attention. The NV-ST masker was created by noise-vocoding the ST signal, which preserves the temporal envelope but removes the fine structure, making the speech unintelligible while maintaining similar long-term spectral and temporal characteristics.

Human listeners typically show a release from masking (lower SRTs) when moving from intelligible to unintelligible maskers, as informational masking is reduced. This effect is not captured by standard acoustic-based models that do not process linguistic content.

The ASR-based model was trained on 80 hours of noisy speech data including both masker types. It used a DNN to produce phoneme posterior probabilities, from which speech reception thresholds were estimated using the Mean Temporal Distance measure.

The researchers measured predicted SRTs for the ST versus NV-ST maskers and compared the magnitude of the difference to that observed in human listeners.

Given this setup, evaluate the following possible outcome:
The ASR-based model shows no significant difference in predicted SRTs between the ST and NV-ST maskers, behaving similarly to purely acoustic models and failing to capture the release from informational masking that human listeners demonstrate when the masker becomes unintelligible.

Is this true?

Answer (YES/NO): NO